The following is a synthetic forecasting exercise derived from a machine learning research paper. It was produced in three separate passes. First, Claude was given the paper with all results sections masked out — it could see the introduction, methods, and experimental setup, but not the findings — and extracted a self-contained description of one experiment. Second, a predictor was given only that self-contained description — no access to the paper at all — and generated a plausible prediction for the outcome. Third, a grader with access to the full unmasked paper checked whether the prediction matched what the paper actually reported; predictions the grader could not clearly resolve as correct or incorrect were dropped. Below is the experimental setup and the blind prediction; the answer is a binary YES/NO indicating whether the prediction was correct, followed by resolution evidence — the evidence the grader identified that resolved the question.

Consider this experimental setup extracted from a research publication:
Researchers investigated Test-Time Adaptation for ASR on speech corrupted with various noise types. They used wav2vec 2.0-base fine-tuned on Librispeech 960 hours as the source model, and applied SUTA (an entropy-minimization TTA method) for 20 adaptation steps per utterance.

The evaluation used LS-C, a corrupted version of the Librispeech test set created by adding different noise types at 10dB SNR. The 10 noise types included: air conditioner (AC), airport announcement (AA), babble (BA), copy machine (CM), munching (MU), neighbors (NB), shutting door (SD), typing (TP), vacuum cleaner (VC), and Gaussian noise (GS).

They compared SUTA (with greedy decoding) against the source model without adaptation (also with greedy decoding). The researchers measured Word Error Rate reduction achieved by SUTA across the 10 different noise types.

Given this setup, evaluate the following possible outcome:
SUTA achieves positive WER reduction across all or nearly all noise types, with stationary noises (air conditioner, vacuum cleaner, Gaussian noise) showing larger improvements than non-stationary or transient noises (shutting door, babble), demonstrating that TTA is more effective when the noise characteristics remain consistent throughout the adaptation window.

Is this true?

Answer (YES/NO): NO